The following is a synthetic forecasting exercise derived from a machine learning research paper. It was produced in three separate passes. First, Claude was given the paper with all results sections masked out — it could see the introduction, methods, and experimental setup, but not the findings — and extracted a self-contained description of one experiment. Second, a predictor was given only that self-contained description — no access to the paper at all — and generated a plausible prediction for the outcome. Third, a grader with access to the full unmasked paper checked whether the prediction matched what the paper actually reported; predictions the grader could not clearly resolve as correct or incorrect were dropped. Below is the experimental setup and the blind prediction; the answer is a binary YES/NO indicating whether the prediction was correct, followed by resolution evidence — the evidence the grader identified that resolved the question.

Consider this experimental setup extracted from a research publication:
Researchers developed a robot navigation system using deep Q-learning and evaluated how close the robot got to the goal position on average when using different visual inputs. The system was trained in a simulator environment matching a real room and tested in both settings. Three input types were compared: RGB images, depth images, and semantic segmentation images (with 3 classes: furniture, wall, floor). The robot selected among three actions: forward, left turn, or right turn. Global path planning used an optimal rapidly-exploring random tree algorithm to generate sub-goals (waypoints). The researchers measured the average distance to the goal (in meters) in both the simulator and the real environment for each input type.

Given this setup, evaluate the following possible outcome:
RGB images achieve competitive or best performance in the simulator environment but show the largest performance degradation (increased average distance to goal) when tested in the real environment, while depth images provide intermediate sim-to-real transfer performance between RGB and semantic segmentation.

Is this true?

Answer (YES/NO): YES